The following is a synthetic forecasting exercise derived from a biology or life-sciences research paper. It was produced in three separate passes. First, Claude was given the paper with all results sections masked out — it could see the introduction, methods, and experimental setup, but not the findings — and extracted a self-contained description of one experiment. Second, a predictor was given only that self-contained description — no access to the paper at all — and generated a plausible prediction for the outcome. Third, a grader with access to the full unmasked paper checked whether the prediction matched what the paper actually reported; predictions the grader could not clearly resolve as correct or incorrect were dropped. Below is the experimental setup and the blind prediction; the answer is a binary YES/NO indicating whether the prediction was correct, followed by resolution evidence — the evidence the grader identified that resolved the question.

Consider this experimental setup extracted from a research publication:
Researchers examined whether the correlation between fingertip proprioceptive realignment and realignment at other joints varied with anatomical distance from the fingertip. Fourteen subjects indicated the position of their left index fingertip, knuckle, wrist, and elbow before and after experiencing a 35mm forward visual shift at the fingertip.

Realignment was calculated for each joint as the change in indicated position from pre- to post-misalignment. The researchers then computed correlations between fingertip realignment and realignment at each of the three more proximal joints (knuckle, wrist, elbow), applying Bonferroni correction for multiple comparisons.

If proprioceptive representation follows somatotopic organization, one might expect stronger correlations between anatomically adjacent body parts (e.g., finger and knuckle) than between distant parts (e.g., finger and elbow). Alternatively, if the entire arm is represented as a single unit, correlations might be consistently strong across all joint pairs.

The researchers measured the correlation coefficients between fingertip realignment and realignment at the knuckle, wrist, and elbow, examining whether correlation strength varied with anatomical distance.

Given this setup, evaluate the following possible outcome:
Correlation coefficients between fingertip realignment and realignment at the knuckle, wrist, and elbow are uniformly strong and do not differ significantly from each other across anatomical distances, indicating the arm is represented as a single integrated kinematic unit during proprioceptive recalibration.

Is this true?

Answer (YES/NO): NO